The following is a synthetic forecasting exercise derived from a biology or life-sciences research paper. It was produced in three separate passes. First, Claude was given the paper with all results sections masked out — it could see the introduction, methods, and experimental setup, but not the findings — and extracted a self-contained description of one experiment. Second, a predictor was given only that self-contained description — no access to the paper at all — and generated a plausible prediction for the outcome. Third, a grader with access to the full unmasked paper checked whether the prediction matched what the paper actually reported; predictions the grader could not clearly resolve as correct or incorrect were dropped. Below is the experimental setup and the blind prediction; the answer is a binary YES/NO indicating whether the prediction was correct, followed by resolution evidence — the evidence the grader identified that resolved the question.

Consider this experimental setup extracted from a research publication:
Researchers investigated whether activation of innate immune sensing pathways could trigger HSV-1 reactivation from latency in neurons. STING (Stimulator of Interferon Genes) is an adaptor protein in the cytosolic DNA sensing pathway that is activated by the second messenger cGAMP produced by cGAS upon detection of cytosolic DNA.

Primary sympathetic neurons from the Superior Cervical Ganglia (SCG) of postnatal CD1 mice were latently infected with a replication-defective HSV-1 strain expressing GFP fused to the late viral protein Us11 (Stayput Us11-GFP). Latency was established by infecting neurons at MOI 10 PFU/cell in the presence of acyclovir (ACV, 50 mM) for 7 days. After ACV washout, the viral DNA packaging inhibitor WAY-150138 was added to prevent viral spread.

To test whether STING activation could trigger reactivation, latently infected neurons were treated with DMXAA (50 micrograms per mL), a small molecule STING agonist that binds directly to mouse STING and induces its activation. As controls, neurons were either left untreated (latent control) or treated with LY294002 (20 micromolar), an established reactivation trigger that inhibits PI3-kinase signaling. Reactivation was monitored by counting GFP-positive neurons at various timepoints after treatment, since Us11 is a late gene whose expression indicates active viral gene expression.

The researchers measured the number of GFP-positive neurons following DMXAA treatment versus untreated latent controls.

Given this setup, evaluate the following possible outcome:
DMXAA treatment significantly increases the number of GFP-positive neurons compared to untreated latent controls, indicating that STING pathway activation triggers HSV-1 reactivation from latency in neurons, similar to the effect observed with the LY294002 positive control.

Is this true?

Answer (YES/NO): YES